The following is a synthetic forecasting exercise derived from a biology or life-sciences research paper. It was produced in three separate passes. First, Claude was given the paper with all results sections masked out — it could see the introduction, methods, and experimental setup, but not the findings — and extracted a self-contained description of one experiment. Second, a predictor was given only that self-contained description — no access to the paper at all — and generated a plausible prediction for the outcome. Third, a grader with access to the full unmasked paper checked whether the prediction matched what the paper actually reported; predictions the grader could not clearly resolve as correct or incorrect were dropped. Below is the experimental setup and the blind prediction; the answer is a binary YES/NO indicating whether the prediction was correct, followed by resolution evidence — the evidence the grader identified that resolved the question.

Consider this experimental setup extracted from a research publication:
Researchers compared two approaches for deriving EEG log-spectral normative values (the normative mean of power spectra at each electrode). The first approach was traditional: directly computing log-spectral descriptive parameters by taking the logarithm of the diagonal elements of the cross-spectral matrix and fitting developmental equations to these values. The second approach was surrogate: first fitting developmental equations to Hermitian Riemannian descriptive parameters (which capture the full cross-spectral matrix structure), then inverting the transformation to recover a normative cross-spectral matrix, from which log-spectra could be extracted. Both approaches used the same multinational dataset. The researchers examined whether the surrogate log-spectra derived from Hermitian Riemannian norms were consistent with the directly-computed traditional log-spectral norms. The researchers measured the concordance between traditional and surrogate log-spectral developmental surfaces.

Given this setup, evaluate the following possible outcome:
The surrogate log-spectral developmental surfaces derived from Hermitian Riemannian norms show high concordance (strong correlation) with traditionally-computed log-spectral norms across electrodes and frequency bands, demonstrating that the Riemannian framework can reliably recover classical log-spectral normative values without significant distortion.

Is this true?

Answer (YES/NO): YES